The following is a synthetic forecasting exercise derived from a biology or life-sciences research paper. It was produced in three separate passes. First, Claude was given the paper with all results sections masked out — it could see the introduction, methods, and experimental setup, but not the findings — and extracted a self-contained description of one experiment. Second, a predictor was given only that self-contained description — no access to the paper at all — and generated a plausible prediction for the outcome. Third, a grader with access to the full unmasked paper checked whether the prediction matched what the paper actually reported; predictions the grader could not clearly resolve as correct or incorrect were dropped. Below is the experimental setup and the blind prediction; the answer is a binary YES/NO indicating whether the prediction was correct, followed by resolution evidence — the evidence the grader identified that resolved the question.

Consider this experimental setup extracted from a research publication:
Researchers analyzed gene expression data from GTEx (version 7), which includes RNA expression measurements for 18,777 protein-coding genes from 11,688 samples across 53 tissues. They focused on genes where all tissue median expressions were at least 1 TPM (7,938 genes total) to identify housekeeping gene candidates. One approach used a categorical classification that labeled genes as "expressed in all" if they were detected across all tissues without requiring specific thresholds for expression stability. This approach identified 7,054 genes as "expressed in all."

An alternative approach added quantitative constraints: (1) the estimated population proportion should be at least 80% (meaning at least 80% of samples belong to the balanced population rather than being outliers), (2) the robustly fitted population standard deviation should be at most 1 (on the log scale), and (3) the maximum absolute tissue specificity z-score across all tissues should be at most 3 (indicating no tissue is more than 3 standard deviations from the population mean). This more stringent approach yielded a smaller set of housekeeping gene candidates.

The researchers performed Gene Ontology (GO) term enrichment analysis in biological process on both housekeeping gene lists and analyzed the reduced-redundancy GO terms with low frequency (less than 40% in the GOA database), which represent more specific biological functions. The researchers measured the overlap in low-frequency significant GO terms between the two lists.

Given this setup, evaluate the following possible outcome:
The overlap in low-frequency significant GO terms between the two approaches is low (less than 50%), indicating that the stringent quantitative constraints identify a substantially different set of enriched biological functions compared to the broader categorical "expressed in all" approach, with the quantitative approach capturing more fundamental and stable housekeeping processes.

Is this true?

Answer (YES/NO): YES